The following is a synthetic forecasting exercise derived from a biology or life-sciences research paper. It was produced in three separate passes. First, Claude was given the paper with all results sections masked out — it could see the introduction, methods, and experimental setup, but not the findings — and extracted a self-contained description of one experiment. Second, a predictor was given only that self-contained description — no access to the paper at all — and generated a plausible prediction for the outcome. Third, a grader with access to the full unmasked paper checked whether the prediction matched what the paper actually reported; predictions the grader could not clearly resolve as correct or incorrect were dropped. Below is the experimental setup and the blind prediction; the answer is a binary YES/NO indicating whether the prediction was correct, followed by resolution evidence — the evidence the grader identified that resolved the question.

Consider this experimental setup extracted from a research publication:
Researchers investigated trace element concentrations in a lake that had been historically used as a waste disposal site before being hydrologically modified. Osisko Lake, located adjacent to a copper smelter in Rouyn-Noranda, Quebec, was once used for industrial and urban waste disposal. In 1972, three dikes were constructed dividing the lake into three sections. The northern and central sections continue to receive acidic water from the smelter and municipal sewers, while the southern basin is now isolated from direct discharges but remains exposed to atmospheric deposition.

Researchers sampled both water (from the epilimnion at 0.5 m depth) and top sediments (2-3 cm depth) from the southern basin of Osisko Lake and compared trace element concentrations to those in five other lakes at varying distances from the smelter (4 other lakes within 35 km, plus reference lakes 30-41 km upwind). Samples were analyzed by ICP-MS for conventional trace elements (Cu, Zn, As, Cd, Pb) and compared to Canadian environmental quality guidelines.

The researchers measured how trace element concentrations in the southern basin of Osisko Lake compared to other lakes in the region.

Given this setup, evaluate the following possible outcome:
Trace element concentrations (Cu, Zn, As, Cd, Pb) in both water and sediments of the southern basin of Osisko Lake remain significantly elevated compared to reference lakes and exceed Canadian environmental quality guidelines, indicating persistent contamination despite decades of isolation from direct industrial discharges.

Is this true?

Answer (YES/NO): NO